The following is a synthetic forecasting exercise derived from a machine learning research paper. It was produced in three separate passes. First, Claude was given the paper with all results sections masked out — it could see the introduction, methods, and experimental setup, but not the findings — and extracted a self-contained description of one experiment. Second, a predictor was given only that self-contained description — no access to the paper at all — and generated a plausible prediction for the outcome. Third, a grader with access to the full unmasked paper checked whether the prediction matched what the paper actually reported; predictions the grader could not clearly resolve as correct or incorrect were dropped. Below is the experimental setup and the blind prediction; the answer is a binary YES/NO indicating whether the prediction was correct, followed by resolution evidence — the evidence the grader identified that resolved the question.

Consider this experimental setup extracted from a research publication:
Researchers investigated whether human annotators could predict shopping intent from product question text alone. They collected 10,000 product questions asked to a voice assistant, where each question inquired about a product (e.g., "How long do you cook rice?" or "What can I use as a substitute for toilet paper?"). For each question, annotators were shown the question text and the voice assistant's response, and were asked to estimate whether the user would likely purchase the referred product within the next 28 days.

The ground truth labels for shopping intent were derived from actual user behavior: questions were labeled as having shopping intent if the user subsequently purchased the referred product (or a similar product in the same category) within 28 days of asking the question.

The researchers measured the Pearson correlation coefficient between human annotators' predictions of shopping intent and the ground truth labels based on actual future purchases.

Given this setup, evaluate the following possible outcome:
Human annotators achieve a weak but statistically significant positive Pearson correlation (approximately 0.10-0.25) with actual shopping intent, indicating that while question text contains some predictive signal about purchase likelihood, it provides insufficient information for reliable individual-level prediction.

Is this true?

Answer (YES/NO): NO